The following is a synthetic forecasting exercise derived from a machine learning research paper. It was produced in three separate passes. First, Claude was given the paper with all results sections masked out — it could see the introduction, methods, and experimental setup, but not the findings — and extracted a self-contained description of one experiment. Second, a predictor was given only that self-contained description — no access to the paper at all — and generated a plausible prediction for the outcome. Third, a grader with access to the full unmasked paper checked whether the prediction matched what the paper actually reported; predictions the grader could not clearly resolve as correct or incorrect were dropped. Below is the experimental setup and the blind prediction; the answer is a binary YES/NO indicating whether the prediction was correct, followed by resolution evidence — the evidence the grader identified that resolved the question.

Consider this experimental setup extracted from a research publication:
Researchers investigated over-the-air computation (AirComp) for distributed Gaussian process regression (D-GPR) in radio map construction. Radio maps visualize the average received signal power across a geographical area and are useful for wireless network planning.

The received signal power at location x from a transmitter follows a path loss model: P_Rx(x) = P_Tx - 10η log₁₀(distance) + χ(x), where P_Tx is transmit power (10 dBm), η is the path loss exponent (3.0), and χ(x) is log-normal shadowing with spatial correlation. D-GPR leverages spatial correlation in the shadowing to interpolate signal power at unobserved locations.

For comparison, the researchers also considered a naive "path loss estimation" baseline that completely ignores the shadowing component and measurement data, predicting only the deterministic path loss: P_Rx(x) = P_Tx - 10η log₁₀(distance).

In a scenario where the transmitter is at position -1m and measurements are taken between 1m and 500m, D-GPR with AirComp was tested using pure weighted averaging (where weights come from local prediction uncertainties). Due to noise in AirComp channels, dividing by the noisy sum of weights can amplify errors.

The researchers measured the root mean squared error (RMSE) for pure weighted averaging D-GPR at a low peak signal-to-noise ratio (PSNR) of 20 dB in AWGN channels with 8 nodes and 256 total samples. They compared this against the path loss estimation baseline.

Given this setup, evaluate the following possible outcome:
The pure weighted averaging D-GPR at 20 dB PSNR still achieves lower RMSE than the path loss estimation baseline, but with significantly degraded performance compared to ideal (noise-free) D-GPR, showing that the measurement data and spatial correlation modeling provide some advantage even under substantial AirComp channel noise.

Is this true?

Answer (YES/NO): NO